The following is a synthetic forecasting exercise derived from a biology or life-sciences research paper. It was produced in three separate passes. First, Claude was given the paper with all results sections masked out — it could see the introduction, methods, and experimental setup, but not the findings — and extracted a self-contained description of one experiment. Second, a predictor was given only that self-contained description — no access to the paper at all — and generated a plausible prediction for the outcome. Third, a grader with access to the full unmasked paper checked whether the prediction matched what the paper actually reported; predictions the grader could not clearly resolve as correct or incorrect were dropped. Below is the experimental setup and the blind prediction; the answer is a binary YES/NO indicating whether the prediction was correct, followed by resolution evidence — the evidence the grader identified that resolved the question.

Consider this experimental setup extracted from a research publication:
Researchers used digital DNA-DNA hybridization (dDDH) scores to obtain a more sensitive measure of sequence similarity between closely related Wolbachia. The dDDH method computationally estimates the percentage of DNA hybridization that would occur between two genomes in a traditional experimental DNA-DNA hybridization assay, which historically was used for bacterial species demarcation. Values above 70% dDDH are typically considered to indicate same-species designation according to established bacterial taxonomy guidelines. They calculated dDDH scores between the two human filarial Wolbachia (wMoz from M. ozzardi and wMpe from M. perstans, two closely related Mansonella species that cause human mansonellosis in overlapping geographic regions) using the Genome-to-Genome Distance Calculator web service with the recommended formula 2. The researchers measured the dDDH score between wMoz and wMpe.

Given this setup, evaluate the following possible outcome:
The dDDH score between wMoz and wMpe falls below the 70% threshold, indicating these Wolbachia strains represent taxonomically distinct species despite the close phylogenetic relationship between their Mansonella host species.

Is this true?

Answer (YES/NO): NO